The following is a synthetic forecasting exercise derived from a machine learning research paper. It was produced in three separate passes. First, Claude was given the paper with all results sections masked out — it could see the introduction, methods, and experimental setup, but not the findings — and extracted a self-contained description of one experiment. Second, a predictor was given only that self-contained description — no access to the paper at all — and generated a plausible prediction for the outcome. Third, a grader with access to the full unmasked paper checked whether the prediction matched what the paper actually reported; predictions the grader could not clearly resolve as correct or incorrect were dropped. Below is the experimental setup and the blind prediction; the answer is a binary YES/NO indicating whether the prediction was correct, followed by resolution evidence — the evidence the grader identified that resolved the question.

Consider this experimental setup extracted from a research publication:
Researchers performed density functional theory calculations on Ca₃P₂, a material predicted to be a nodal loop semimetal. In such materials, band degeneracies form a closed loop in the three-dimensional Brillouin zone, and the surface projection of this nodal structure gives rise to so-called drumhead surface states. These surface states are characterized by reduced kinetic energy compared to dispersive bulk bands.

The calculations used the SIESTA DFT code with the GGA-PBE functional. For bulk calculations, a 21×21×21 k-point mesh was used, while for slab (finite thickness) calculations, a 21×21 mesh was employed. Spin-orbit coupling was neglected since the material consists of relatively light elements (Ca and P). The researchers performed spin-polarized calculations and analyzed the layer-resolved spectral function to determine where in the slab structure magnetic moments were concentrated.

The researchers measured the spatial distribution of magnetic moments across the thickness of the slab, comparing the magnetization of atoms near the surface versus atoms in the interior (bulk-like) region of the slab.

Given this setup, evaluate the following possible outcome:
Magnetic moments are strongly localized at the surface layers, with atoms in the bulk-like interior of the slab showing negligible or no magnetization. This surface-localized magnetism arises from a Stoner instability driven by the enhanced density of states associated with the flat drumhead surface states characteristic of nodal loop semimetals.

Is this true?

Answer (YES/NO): NO